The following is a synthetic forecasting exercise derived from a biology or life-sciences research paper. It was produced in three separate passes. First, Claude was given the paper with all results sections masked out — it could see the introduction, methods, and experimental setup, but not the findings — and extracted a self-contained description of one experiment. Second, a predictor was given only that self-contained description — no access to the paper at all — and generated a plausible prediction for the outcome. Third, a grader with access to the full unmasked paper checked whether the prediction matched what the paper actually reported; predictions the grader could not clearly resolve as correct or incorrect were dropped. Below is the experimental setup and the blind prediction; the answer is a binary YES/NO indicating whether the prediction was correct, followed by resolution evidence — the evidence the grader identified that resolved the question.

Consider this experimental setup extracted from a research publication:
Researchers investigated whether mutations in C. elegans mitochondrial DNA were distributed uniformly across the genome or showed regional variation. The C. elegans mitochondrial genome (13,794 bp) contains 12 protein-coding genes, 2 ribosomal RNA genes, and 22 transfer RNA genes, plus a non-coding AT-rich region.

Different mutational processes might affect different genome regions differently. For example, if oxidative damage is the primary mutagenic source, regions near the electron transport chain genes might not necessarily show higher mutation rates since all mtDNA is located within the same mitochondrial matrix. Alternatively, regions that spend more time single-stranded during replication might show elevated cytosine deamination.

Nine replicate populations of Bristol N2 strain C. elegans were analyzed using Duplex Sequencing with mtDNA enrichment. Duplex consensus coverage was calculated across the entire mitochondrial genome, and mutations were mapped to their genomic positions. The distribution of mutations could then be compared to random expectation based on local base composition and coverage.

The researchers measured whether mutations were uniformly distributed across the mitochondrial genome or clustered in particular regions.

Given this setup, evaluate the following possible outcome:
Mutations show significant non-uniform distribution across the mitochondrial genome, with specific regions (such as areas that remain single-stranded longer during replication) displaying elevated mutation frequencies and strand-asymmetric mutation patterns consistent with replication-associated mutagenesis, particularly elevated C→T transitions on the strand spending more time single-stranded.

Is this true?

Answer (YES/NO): NO